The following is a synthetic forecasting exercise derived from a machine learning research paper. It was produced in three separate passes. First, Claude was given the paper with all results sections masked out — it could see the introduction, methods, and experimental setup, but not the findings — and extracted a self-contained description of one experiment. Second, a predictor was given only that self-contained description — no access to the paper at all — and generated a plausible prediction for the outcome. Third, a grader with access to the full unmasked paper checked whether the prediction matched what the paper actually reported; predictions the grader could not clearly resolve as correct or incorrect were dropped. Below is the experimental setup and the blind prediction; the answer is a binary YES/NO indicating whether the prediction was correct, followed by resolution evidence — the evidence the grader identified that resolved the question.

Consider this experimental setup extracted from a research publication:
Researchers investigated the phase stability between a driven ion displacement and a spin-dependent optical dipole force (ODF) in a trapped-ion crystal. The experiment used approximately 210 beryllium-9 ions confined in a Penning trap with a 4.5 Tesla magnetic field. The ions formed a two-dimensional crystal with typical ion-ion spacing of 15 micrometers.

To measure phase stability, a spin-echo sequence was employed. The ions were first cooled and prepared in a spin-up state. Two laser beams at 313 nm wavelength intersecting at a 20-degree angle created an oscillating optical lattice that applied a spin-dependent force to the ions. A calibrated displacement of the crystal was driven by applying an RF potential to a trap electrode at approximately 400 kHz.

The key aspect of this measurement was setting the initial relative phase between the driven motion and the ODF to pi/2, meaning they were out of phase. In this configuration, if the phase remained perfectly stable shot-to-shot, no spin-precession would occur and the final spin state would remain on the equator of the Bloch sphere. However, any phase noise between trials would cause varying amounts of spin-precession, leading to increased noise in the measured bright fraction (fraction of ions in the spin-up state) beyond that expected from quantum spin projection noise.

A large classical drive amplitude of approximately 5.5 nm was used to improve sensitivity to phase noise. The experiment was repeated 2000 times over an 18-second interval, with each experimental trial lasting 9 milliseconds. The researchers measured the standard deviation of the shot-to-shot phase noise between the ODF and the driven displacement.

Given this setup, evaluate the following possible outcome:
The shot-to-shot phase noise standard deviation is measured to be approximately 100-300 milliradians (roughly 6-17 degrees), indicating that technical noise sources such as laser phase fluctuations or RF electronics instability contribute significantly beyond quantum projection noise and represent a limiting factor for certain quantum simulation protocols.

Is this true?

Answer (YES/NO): NO